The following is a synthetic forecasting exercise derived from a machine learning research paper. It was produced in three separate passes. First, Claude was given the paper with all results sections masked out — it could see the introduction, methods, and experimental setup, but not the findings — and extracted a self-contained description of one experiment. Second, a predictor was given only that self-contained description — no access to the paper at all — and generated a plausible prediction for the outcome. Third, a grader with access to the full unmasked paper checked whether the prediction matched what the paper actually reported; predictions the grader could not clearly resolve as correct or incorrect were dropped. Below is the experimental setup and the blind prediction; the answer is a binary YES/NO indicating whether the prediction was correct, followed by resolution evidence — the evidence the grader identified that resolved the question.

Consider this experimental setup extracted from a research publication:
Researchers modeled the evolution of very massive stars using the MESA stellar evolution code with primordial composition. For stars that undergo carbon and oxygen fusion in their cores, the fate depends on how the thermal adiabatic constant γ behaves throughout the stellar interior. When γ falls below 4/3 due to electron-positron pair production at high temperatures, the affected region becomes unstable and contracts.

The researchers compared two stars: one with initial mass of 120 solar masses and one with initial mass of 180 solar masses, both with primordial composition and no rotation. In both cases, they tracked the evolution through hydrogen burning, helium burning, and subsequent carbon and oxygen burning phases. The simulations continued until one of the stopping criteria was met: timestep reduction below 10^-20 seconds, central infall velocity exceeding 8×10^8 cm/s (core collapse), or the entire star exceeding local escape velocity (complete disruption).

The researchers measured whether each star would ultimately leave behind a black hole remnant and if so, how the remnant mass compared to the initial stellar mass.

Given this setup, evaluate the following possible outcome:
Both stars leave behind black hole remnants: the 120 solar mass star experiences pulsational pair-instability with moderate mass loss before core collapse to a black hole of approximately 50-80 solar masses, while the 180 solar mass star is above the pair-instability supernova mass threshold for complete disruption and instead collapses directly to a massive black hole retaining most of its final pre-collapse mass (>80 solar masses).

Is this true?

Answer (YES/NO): NO